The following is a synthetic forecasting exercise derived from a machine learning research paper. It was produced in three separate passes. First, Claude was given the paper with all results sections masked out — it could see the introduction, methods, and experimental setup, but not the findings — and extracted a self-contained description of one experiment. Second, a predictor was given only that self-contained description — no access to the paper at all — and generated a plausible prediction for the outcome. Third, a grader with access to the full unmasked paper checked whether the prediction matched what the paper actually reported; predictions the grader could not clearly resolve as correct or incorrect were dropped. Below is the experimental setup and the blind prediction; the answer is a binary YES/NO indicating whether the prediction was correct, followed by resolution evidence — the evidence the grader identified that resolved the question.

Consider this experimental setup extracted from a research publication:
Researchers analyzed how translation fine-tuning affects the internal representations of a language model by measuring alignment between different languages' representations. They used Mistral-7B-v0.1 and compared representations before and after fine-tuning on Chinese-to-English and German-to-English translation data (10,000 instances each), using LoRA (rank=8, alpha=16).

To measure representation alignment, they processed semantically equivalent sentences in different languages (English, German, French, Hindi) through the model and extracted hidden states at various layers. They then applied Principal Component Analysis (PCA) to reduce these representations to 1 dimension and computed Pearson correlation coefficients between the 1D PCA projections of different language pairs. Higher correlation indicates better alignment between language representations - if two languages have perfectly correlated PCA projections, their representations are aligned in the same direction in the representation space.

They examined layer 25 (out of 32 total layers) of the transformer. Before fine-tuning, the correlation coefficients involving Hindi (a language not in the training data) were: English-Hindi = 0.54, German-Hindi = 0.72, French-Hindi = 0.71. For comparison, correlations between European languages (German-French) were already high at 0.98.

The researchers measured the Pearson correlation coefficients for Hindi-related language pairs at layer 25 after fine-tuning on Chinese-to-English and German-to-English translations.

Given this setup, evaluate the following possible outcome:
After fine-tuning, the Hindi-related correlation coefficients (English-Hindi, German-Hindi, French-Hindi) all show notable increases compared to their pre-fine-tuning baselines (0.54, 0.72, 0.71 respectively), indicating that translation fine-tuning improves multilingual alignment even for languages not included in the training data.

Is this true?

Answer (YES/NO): YES